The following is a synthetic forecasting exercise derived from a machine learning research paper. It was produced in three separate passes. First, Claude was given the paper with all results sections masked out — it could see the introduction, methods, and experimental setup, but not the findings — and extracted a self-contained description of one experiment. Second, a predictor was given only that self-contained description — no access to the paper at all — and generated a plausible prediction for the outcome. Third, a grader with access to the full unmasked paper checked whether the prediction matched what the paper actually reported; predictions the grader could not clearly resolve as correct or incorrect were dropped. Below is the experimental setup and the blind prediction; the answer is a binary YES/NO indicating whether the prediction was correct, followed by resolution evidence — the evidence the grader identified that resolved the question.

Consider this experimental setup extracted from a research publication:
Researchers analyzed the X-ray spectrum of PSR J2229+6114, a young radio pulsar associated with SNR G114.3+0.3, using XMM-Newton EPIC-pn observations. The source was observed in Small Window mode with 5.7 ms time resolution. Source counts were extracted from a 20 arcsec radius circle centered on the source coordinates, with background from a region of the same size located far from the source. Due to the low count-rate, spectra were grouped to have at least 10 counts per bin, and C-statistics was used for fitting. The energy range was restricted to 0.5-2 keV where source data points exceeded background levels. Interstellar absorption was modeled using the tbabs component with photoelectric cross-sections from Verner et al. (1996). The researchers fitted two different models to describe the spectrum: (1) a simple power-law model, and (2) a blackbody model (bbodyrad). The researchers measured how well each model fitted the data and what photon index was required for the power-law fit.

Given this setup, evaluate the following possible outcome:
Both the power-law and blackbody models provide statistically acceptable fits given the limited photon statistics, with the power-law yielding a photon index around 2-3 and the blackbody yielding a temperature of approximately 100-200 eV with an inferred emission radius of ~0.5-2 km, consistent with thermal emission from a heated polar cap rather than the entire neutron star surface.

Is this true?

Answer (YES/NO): NO